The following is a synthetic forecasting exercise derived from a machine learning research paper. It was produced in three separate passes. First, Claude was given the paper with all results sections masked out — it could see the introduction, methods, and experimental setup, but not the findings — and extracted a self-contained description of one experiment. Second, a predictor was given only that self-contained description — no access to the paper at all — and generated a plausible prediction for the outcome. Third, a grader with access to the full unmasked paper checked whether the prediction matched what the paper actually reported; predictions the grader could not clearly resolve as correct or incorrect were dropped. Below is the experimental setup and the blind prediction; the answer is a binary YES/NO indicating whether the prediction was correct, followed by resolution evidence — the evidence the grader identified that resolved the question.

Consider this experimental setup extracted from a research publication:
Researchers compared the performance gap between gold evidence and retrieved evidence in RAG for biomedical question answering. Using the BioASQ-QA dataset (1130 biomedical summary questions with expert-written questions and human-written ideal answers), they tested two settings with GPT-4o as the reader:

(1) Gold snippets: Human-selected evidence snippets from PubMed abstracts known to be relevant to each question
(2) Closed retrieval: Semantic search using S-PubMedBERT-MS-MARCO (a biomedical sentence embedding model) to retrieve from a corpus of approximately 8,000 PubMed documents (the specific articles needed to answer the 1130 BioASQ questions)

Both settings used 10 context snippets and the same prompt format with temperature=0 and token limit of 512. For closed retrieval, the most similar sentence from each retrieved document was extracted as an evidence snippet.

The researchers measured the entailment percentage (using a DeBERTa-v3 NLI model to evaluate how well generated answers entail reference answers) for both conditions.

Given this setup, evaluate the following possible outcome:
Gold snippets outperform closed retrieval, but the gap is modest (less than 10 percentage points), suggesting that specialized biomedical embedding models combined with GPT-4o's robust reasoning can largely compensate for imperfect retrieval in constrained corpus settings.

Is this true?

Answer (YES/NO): YES